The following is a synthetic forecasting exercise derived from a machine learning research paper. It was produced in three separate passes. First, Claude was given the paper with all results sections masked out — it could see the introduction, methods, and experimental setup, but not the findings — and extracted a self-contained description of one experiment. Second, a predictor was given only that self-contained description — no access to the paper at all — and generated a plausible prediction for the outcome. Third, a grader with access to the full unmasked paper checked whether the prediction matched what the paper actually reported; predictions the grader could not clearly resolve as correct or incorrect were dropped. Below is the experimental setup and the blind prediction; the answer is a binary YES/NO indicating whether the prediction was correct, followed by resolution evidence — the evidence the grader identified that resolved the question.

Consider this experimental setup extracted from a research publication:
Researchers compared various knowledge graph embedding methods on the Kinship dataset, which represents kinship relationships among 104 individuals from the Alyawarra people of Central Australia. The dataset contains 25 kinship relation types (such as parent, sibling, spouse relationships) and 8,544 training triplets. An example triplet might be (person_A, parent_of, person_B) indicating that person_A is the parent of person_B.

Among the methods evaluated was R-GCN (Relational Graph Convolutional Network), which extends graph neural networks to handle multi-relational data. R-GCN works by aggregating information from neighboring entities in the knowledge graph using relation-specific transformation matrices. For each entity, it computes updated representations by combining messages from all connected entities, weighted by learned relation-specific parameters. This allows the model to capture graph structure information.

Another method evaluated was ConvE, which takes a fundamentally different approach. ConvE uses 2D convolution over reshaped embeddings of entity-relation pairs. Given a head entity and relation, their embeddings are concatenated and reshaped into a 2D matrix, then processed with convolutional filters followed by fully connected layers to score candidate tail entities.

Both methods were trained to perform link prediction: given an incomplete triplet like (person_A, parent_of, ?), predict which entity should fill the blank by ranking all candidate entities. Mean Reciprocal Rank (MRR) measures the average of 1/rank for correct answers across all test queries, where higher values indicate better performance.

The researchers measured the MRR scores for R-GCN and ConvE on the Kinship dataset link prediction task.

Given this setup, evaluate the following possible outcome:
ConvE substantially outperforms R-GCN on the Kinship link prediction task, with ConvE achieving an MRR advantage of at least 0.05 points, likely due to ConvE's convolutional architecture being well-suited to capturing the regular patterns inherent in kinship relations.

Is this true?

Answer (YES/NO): YES